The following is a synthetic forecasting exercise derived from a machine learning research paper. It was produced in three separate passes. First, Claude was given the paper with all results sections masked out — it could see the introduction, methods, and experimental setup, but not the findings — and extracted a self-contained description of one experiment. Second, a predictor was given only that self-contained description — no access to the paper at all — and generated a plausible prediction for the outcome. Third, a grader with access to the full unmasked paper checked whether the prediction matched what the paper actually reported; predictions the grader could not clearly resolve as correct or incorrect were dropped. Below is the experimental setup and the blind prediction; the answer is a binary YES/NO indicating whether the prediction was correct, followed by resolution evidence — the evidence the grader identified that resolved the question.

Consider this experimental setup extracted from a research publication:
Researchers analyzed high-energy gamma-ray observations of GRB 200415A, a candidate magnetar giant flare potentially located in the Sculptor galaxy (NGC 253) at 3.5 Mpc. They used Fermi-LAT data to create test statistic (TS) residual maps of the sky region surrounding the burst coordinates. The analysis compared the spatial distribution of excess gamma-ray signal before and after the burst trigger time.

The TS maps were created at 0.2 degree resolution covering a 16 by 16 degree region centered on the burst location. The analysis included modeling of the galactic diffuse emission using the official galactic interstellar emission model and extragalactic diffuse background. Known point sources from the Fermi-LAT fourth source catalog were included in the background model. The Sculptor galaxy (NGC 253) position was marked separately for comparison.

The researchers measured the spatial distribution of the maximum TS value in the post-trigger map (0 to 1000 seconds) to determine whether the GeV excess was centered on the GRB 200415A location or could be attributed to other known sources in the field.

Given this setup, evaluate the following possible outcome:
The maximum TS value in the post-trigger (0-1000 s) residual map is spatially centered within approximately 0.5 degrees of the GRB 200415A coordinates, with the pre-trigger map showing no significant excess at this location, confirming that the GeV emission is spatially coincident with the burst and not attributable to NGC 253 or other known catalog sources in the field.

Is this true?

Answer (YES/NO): YES